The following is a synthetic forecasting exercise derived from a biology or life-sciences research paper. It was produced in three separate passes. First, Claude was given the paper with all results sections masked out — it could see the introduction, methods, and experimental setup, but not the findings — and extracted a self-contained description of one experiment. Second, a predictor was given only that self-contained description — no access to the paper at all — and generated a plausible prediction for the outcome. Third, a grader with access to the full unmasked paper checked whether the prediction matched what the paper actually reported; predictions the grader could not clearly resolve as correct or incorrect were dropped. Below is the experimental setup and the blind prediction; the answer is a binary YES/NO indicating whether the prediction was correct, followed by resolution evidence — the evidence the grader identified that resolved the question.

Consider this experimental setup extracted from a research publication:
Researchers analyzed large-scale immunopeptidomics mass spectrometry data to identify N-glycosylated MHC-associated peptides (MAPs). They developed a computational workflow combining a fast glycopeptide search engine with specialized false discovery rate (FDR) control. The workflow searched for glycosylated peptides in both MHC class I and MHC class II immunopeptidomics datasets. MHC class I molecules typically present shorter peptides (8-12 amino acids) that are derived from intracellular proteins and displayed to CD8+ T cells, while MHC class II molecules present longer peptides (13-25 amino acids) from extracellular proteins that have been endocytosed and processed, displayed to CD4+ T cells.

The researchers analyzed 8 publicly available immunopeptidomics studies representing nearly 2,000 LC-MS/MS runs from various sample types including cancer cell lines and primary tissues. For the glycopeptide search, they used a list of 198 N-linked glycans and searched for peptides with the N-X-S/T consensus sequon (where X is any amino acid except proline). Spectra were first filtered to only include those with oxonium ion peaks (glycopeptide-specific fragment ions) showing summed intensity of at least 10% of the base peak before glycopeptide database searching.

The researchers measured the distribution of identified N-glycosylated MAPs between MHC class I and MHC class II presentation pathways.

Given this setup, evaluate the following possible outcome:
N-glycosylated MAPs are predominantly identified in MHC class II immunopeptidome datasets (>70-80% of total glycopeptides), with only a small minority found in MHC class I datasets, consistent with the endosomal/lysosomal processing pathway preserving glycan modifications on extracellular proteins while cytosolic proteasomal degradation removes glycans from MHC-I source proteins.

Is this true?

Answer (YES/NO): YES